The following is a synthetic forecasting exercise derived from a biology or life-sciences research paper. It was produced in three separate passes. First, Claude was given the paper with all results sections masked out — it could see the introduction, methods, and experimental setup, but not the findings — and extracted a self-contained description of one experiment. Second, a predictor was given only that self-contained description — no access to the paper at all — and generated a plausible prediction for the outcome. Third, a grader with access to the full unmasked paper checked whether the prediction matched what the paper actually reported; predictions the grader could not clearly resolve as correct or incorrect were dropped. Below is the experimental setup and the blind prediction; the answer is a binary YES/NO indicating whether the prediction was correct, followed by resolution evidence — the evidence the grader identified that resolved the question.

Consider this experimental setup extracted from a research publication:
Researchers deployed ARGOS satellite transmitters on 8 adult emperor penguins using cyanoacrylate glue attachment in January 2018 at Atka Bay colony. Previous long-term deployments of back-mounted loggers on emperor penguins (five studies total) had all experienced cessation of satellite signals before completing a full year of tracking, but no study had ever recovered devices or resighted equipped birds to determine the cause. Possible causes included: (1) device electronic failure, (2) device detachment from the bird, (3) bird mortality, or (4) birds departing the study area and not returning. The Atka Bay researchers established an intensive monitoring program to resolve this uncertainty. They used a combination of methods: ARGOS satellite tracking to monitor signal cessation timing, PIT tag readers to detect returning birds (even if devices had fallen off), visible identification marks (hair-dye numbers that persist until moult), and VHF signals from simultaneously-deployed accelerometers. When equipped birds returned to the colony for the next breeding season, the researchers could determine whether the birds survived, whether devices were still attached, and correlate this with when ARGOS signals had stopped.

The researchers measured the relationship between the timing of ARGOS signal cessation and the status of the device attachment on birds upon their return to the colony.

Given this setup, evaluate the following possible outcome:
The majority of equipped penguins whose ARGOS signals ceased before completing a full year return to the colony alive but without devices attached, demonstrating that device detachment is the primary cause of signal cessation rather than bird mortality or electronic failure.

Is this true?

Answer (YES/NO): NO